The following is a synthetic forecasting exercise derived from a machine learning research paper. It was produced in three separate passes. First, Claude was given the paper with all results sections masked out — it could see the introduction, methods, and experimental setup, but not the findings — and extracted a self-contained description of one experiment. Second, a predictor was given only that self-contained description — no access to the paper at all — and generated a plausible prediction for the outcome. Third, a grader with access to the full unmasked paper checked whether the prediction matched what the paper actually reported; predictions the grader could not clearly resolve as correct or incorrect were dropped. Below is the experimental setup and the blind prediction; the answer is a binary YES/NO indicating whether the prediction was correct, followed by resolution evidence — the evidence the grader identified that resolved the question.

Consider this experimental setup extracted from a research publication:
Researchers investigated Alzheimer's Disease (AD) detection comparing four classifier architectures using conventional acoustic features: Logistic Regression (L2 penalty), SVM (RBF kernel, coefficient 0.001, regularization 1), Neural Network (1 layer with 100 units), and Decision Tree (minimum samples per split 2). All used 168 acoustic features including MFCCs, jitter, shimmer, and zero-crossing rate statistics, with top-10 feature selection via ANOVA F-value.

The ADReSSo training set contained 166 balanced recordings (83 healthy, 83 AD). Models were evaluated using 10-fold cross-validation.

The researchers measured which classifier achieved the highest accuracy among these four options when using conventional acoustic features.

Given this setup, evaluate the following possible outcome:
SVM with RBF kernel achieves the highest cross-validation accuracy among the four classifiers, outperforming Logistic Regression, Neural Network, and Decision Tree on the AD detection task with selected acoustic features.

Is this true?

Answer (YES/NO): YES